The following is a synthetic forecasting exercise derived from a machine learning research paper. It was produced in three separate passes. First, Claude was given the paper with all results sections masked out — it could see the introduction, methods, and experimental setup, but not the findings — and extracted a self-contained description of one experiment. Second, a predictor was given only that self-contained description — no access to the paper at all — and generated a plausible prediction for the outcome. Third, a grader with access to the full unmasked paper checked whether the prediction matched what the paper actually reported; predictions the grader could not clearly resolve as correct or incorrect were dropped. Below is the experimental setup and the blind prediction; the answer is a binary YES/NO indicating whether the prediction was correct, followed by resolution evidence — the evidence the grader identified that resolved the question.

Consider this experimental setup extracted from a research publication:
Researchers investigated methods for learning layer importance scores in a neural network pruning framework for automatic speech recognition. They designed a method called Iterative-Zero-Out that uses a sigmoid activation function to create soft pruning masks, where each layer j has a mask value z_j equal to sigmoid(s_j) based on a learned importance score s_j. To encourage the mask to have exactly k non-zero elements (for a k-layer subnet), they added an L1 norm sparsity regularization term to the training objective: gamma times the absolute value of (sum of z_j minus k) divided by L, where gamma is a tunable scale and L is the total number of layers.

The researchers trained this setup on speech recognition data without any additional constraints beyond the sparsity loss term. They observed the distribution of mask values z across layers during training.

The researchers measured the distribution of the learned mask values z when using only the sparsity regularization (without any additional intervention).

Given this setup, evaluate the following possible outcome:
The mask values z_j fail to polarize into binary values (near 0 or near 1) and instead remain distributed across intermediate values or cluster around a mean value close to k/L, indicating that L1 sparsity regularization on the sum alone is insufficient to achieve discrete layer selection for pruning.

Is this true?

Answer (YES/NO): YES